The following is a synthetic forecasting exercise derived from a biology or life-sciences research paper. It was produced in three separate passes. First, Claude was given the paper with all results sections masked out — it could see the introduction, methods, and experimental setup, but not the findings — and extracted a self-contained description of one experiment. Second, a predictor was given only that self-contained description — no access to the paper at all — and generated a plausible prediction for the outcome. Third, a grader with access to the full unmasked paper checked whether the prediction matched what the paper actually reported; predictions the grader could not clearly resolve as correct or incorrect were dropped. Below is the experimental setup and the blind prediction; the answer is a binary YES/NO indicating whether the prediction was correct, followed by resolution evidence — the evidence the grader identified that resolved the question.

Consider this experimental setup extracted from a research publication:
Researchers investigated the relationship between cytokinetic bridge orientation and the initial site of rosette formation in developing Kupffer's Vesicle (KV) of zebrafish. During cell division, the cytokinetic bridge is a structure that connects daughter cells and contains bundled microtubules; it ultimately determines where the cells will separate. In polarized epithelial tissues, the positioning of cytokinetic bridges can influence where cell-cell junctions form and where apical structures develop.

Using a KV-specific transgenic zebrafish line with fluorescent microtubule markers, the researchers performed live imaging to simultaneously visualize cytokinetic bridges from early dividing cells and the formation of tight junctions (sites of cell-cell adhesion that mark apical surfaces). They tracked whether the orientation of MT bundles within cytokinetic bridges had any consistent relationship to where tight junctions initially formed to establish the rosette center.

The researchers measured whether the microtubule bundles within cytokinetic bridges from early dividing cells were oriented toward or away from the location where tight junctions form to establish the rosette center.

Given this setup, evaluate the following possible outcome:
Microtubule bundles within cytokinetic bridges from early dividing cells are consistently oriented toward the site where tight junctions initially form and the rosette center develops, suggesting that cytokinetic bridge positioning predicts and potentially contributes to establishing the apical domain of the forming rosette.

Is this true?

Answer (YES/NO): YES